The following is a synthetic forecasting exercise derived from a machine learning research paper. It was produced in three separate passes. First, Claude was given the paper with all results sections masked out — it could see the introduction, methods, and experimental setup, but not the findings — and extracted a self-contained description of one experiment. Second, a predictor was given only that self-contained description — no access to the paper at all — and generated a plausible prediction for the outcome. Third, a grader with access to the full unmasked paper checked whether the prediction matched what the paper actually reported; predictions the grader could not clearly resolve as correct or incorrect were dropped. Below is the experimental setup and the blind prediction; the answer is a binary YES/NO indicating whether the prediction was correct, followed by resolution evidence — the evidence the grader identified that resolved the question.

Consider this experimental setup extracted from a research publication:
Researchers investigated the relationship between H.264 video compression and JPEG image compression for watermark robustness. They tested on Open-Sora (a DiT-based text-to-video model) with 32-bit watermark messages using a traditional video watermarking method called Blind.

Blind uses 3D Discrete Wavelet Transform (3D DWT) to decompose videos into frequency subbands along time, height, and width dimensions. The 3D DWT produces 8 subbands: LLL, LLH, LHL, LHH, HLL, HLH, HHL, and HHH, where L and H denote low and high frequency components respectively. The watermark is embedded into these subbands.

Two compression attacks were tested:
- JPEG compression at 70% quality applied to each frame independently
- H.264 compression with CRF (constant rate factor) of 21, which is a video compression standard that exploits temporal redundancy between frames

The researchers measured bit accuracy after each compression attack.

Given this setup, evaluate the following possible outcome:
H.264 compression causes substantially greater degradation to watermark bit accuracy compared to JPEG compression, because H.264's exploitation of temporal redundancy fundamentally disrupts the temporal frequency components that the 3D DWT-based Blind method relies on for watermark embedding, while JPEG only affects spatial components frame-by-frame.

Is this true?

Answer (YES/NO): NO